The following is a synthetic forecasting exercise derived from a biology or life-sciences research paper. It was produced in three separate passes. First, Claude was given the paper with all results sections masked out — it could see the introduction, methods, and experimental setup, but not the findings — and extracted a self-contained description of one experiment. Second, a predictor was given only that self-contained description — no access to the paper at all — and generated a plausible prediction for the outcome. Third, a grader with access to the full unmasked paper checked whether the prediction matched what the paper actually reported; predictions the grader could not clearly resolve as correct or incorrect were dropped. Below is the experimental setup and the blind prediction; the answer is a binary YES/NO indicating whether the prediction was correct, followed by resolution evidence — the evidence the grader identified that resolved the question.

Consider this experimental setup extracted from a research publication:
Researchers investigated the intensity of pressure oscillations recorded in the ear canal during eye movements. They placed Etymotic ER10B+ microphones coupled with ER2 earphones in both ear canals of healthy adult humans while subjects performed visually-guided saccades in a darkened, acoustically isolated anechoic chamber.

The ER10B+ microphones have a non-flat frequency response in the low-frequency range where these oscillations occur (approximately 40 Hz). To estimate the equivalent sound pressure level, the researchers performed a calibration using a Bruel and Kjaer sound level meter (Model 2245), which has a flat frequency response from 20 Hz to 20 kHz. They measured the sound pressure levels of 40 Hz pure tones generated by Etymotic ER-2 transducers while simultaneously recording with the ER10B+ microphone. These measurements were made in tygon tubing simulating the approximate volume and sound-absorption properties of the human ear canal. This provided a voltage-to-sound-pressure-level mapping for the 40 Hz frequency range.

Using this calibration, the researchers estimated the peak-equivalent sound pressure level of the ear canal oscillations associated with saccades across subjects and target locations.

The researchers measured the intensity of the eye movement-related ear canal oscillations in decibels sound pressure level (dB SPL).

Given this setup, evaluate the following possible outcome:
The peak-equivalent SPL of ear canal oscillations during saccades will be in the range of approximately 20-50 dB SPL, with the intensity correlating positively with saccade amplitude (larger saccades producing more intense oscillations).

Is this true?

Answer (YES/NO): NO